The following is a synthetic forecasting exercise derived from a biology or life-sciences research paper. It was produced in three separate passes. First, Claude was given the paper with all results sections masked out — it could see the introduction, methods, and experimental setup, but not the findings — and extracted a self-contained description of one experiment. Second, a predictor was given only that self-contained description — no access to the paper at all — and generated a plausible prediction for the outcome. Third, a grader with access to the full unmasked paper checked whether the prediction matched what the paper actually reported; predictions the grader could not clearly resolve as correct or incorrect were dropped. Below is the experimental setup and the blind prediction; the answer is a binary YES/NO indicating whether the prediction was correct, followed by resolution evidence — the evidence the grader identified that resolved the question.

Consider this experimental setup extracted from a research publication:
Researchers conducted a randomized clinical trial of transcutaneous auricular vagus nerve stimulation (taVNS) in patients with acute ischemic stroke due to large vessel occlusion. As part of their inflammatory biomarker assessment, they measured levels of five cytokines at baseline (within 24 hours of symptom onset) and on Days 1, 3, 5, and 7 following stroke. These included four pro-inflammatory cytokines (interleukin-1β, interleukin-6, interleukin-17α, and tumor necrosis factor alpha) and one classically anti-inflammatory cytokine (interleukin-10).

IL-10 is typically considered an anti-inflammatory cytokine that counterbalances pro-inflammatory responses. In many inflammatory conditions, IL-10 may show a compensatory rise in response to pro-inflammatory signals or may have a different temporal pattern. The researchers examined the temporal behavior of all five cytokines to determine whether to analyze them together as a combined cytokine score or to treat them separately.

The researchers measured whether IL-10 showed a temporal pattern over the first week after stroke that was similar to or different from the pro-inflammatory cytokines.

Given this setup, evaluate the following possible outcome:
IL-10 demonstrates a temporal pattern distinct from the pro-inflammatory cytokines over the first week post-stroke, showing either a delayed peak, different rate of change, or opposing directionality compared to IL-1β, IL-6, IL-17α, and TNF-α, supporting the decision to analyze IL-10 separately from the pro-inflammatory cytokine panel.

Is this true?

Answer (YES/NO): NO